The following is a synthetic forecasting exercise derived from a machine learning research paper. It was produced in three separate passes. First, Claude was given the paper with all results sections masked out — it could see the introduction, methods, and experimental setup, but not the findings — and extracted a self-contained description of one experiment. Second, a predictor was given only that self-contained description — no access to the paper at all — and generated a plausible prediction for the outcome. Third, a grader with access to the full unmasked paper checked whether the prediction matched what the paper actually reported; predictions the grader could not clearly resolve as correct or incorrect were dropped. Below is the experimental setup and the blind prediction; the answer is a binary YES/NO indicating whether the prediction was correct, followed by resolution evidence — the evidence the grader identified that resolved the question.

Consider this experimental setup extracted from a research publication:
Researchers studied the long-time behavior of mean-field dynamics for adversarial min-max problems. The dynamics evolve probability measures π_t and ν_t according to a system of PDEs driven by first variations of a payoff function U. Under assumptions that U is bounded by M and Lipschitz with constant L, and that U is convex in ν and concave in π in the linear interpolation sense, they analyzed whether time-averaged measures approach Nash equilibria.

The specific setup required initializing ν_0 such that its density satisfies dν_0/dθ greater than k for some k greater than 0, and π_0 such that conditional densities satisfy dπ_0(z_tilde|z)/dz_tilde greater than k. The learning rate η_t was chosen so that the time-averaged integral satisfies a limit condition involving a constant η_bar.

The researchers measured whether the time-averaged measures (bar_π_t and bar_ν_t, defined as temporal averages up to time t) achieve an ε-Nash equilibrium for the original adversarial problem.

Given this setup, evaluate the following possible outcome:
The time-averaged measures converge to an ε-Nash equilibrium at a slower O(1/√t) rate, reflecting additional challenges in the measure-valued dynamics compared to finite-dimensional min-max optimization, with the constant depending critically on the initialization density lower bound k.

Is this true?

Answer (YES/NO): NO